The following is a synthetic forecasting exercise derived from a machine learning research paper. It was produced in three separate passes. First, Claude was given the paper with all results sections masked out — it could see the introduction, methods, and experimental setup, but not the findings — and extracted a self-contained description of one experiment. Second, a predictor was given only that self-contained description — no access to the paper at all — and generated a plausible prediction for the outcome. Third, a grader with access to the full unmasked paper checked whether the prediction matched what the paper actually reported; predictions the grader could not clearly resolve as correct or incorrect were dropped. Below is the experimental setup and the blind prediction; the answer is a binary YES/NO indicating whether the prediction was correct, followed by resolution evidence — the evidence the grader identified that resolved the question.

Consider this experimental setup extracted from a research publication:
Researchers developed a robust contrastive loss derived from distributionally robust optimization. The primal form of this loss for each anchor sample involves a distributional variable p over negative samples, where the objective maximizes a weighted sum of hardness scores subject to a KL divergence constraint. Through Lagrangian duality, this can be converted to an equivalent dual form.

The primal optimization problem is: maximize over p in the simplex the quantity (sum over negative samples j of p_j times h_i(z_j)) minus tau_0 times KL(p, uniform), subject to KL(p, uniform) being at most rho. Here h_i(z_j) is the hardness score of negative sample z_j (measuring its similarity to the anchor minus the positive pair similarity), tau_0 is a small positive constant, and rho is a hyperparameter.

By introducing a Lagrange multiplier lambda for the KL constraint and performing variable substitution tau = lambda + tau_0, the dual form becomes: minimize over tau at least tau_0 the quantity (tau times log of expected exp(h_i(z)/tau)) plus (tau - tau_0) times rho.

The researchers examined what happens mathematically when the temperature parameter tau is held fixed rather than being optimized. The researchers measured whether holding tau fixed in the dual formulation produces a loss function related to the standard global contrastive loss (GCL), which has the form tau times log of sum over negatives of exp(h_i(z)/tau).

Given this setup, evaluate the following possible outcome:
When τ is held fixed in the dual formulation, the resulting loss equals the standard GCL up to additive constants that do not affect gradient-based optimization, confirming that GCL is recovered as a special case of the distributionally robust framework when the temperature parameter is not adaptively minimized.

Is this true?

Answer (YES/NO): YES